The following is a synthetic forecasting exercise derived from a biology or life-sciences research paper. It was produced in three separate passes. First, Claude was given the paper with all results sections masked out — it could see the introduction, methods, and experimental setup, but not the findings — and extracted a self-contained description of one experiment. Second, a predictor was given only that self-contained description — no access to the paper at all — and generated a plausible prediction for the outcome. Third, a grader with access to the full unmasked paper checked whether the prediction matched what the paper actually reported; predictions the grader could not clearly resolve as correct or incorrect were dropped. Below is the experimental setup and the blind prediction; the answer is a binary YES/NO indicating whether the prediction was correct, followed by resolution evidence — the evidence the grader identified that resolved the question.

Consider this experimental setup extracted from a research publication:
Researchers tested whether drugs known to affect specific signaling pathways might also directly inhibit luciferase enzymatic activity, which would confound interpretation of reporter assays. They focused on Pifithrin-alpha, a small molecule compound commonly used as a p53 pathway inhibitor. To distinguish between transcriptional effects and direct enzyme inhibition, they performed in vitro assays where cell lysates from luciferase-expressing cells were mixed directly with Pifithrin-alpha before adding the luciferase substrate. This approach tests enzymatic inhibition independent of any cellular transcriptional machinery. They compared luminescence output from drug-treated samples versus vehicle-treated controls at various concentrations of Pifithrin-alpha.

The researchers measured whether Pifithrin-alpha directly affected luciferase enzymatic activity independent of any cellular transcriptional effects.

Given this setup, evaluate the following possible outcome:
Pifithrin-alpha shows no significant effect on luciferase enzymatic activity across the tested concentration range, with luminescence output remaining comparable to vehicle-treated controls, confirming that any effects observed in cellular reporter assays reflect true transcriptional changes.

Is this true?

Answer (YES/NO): NO